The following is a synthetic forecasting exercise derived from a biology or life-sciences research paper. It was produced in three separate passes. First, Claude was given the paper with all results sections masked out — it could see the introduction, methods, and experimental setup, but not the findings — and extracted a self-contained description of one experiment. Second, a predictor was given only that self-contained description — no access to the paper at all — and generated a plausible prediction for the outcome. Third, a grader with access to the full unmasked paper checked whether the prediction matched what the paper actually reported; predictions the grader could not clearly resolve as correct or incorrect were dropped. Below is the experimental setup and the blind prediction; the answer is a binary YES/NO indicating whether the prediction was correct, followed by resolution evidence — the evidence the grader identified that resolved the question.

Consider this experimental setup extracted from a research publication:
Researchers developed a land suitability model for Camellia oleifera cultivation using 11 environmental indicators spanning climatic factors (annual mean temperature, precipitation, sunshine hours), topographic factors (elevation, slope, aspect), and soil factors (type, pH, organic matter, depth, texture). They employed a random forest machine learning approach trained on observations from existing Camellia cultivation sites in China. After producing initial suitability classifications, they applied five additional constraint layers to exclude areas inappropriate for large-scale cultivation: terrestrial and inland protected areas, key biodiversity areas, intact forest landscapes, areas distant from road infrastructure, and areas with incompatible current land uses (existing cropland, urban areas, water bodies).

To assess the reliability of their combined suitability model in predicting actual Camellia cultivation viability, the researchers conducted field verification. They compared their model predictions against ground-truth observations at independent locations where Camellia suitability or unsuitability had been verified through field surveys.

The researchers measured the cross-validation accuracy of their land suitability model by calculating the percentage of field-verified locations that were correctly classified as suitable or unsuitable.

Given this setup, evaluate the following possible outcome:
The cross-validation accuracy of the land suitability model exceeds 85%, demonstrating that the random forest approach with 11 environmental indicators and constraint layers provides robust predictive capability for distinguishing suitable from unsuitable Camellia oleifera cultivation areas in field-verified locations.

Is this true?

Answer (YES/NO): YES